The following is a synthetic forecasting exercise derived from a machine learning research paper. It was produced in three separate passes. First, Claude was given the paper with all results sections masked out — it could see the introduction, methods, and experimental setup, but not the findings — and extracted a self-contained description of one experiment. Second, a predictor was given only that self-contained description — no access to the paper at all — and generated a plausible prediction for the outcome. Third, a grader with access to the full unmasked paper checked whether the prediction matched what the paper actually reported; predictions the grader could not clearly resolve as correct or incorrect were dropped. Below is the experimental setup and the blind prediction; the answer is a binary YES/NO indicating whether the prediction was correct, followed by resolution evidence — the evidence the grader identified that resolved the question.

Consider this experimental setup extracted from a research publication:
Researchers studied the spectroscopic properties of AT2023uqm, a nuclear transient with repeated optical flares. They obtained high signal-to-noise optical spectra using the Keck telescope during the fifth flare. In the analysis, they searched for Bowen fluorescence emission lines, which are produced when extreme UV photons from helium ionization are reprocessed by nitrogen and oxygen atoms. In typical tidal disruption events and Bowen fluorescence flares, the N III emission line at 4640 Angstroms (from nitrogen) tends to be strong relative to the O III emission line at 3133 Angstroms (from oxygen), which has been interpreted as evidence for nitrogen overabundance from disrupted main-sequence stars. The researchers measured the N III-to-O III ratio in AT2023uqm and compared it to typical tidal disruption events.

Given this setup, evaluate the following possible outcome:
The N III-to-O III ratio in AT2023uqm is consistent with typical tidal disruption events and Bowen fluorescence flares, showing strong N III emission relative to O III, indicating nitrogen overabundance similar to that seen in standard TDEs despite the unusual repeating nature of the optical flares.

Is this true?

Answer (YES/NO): NO